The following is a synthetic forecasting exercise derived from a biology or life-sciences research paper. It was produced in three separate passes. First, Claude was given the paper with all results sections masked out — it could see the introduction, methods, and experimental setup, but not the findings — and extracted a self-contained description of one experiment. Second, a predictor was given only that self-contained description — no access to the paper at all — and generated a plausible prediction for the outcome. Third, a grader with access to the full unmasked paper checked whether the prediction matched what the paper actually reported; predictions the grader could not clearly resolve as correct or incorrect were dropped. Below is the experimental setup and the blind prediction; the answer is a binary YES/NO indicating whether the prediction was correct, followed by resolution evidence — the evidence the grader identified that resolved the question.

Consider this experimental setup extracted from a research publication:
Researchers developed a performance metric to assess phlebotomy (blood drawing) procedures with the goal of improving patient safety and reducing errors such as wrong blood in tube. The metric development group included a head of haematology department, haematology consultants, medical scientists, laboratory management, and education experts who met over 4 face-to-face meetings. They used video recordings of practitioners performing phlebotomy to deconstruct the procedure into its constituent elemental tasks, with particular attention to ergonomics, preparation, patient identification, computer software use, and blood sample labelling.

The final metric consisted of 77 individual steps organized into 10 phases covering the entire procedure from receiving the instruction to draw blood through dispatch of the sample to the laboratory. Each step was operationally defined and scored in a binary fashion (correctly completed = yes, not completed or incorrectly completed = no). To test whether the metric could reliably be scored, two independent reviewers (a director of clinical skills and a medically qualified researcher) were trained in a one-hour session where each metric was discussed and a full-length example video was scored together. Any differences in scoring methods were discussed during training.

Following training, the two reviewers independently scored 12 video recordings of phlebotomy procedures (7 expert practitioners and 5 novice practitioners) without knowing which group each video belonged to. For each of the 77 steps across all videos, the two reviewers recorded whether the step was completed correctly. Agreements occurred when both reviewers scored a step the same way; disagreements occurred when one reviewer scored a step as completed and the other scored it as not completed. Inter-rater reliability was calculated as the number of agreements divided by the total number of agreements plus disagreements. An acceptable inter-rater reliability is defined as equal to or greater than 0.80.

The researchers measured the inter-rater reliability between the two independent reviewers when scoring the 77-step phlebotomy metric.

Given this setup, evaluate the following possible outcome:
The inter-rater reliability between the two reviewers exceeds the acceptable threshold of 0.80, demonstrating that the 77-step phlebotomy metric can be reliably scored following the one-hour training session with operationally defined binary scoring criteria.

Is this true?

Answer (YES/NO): YES